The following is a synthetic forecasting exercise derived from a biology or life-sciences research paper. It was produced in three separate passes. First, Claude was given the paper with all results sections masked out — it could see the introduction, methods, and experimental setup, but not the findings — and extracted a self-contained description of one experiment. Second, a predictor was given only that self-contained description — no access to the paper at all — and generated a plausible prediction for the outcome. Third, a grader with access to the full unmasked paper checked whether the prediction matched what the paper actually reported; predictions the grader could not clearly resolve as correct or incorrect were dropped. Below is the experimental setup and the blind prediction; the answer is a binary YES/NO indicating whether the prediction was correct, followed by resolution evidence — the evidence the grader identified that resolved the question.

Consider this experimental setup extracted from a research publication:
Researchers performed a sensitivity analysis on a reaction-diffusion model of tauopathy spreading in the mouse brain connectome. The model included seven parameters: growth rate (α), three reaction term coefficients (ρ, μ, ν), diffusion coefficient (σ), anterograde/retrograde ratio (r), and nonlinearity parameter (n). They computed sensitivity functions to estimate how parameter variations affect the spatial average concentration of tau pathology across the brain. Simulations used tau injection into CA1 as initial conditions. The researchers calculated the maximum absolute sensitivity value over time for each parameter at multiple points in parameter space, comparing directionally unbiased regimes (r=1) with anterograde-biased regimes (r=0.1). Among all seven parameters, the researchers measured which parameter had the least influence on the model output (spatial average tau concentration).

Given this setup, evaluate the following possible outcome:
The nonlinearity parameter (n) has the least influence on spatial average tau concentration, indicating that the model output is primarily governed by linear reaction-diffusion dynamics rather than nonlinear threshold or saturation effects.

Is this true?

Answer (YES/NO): NO